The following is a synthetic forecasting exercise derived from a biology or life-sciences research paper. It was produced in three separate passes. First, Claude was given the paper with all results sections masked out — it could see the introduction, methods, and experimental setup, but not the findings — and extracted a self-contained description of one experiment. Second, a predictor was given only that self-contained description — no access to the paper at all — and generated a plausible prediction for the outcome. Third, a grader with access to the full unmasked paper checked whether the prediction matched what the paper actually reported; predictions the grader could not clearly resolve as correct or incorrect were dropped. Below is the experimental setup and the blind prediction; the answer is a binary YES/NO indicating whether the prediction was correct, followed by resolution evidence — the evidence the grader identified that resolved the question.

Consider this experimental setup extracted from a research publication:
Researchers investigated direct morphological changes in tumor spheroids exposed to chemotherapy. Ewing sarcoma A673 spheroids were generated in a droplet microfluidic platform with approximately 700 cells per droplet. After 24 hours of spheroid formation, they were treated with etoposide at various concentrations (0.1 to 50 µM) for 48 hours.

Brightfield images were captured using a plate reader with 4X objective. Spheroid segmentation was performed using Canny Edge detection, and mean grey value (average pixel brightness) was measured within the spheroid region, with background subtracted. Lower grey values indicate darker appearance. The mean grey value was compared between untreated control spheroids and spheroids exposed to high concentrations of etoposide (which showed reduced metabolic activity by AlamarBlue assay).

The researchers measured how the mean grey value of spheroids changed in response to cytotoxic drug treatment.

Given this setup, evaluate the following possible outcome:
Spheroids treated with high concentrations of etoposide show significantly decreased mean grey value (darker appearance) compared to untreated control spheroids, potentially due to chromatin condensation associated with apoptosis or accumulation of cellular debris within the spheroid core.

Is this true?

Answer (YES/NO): YES